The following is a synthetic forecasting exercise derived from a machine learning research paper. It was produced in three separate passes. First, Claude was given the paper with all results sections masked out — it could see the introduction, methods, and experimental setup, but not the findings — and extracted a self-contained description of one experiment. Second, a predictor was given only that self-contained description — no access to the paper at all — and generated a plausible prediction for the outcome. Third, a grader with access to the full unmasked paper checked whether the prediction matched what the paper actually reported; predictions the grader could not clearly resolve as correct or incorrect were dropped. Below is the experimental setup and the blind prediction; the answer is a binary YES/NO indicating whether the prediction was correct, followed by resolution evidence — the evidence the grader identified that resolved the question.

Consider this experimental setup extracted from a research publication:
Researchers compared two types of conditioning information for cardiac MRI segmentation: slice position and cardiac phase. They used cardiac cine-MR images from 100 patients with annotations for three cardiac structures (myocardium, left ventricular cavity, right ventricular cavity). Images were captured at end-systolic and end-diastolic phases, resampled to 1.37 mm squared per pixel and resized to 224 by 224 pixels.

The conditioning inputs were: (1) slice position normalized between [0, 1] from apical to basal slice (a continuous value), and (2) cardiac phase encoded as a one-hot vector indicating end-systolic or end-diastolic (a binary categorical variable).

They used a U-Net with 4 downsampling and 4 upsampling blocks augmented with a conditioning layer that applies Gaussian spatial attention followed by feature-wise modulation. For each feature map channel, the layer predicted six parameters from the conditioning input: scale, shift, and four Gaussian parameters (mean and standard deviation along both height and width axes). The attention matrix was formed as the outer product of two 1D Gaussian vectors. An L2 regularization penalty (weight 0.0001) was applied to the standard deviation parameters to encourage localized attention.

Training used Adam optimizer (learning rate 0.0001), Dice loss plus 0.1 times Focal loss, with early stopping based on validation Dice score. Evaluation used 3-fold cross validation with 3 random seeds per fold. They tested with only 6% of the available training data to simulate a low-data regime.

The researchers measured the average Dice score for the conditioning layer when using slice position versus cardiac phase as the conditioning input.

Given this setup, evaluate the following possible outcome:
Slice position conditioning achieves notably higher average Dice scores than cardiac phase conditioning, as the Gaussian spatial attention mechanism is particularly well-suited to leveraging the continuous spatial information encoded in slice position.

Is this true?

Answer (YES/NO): NO